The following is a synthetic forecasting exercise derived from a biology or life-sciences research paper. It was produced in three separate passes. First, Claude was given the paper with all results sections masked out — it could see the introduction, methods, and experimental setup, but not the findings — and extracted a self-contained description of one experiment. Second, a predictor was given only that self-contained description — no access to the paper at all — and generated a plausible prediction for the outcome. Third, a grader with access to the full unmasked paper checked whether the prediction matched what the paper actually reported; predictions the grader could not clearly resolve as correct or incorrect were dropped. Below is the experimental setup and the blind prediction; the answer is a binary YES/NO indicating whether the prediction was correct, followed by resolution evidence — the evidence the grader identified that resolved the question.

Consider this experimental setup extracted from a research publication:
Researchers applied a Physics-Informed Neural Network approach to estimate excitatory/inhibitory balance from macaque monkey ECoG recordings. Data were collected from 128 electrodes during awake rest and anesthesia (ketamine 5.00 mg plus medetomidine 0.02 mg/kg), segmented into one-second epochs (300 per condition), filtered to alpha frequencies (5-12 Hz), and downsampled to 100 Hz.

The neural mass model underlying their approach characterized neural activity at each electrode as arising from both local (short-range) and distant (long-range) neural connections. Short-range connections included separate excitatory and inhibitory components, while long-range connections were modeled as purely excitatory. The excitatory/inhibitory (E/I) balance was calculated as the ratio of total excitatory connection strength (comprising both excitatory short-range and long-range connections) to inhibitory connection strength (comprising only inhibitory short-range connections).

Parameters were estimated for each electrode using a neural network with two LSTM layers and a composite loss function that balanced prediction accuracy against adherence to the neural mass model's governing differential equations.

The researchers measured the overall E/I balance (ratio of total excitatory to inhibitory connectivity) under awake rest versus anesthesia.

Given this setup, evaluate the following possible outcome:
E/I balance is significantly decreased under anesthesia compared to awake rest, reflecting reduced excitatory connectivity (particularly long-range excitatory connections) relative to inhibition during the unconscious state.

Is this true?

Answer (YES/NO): YES